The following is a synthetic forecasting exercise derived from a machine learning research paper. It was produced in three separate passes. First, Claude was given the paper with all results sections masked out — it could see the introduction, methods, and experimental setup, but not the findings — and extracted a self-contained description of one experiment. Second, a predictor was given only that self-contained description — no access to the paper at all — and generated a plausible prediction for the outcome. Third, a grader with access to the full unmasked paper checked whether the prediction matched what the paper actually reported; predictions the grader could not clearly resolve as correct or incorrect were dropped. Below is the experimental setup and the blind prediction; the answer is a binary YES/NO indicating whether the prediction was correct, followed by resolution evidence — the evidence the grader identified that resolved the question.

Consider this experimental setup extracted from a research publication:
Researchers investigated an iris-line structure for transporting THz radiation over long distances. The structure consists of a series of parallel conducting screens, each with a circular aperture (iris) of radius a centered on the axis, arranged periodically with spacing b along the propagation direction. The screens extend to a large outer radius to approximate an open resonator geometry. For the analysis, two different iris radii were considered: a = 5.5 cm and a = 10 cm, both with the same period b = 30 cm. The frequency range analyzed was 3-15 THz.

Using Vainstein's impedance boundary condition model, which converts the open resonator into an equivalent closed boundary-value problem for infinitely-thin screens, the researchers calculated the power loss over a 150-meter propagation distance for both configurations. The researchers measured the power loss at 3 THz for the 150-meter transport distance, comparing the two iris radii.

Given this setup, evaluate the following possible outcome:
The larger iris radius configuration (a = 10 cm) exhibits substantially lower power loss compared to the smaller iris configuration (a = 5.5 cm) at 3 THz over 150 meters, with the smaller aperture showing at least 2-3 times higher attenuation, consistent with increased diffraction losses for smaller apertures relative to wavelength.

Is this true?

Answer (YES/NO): YES